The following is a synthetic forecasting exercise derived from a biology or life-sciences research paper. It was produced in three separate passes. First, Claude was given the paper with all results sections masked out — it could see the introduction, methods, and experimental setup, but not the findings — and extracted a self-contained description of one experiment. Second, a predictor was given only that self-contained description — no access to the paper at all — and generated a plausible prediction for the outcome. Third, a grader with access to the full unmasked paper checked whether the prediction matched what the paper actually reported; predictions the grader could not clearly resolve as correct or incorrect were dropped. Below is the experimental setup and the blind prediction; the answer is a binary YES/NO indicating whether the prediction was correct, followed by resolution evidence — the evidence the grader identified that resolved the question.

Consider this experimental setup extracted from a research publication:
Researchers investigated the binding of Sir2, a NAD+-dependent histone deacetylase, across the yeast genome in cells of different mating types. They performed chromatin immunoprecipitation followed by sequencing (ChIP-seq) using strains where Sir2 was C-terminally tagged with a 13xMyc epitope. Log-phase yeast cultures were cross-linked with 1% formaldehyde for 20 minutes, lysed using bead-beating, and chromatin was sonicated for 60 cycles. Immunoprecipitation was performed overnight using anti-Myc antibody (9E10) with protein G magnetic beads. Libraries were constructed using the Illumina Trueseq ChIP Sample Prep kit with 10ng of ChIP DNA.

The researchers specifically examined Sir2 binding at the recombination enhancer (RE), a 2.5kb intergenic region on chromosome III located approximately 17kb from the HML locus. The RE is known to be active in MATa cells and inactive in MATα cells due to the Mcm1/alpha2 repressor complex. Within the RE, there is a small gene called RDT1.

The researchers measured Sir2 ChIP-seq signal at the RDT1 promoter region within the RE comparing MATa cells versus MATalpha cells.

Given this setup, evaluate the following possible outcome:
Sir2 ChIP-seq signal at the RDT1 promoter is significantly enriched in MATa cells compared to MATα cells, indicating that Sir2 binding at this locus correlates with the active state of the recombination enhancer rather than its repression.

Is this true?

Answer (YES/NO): YES